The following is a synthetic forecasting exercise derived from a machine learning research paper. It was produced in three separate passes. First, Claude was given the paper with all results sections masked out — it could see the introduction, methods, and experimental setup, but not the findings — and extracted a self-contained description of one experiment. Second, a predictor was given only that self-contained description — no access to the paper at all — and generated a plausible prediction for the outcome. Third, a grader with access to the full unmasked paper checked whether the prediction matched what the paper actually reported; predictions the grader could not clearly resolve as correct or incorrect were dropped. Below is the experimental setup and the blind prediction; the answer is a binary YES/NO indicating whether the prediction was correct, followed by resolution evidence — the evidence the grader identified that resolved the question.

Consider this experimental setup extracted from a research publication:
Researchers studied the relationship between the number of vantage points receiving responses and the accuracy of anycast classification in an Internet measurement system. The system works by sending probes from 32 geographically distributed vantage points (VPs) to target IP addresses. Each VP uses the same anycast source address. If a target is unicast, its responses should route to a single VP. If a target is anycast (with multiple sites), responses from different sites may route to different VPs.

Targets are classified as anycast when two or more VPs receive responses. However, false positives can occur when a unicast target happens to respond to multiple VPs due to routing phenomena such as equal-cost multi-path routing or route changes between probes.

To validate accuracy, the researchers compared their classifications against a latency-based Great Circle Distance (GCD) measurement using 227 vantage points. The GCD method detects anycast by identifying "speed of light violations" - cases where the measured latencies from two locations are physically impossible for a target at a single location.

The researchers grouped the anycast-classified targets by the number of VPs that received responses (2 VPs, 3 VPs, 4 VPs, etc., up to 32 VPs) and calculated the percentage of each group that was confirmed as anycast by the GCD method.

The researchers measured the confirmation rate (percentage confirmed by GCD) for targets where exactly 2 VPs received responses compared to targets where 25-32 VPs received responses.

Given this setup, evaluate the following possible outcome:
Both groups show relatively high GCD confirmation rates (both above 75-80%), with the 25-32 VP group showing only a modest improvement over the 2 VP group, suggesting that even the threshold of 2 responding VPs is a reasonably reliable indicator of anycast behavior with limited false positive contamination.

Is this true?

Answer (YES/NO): NO